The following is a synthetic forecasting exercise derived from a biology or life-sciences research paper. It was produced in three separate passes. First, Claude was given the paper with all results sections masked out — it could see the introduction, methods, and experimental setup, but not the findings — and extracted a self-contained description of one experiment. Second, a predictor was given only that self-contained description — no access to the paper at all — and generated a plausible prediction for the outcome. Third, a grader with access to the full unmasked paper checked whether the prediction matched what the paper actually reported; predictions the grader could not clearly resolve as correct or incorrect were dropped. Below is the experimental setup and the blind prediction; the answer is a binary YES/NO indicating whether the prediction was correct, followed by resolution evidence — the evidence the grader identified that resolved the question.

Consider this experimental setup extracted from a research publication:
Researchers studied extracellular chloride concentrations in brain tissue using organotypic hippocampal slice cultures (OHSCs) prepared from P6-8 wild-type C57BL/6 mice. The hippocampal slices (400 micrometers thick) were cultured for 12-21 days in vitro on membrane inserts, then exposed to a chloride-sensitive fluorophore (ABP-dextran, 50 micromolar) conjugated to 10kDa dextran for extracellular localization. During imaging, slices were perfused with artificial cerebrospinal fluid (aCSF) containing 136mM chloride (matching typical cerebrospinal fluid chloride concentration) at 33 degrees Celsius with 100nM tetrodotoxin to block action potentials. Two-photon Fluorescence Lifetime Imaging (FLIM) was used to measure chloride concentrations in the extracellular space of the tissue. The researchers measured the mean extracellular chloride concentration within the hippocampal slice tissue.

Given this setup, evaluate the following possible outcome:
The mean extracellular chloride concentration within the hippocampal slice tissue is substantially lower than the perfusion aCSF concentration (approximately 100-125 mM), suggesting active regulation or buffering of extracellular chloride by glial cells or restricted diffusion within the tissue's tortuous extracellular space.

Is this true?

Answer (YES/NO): NO